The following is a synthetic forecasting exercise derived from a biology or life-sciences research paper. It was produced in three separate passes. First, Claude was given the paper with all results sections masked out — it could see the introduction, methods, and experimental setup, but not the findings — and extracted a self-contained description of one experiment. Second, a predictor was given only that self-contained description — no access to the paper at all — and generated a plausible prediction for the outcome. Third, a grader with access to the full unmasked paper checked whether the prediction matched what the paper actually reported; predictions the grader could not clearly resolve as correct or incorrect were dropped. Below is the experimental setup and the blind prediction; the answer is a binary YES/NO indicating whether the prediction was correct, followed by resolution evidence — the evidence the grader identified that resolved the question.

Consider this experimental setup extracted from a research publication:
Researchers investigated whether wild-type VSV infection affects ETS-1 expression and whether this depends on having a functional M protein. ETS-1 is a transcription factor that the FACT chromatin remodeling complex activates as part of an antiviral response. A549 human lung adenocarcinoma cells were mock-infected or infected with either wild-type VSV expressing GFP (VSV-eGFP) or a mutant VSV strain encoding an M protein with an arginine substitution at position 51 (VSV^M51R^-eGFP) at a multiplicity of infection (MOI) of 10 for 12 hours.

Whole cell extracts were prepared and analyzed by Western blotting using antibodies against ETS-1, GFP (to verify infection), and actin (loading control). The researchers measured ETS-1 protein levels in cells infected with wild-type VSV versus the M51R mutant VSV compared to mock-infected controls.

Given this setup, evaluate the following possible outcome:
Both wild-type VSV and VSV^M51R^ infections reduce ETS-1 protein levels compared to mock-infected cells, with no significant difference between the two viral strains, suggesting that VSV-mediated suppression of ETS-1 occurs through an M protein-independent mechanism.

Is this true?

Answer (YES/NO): NO